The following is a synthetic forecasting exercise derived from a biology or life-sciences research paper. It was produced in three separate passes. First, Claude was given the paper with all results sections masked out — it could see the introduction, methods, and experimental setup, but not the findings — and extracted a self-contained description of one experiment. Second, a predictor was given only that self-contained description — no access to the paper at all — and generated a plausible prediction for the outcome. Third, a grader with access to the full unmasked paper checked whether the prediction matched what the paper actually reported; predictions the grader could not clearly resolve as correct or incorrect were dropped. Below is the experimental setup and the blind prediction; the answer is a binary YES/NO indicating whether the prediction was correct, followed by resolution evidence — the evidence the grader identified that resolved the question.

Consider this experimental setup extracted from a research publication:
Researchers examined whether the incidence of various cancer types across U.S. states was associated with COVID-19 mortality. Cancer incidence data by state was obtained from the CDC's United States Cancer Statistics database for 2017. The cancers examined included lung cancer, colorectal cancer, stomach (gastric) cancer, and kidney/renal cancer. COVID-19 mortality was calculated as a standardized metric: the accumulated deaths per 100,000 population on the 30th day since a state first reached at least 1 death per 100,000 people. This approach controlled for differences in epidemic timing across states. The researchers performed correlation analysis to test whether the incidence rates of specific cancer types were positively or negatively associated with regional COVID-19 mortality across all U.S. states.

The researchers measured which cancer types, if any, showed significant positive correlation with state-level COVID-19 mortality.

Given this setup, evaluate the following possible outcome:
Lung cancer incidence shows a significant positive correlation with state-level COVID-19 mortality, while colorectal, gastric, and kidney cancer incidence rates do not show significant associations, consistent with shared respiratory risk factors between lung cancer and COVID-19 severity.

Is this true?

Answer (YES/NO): NO